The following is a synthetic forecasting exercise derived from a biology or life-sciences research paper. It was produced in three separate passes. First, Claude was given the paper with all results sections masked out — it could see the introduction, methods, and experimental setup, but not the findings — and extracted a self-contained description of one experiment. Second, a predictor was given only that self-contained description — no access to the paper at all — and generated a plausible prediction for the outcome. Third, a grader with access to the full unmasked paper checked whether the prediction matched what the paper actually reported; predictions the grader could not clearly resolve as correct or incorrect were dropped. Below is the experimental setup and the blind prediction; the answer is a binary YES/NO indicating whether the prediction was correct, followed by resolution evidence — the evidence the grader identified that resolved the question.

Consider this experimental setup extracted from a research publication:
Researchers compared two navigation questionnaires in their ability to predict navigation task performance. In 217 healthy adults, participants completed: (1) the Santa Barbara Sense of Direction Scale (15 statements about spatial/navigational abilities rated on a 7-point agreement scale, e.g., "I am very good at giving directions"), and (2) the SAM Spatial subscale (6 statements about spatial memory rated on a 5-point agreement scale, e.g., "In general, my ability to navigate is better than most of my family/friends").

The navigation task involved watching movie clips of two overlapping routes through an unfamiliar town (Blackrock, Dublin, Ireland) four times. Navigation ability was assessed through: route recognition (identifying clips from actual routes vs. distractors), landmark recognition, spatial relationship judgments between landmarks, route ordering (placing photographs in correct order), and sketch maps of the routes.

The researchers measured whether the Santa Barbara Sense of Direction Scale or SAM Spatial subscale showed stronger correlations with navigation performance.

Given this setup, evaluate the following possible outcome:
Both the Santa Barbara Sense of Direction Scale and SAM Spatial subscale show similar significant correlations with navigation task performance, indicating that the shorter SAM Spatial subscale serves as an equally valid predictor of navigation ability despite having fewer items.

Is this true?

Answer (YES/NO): YES